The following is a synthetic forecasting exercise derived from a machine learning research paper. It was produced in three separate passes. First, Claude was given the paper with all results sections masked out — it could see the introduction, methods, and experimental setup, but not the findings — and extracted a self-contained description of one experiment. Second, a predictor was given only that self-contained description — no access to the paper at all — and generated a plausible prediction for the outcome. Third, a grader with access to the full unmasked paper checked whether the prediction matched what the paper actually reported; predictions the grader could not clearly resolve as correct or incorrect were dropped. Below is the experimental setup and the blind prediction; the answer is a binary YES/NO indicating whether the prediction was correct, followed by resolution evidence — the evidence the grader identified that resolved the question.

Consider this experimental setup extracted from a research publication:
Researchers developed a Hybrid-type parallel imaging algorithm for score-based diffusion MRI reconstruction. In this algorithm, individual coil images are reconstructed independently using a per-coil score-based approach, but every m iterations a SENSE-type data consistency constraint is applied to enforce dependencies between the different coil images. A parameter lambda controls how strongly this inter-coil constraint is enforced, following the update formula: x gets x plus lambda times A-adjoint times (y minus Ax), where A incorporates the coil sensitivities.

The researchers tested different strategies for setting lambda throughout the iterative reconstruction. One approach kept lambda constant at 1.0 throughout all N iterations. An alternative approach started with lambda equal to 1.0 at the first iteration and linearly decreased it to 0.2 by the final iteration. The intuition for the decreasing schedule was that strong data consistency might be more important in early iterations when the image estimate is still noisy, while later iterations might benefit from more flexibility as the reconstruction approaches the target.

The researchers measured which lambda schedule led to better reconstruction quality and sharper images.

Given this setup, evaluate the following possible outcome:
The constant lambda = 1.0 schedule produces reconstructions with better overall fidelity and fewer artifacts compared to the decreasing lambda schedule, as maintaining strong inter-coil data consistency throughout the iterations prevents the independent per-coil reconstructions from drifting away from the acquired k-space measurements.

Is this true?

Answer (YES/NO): NO